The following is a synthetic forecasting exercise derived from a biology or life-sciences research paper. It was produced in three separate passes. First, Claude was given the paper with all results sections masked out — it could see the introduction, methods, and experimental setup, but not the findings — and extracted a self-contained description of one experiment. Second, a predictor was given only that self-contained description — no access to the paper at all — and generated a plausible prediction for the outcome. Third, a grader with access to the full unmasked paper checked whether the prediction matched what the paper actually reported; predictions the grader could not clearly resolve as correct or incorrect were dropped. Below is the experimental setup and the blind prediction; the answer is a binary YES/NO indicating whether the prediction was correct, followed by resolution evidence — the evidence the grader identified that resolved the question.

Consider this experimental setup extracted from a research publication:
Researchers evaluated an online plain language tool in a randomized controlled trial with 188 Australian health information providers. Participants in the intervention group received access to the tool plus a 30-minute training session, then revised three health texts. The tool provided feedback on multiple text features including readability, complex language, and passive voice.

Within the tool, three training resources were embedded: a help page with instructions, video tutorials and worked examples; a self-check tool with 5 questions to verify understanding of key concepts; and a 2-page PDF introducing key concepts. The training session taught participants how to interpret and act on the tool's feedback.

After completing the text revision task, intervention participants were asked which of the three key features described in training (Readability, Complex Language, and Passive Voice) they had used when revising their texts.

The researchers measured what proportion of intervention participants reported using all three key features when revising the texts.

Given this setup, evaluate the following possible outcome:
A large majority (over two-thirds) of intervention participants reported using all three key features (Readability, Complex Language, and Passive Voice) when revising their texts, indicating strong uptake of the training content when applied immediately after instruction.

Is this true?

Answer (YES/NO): YES